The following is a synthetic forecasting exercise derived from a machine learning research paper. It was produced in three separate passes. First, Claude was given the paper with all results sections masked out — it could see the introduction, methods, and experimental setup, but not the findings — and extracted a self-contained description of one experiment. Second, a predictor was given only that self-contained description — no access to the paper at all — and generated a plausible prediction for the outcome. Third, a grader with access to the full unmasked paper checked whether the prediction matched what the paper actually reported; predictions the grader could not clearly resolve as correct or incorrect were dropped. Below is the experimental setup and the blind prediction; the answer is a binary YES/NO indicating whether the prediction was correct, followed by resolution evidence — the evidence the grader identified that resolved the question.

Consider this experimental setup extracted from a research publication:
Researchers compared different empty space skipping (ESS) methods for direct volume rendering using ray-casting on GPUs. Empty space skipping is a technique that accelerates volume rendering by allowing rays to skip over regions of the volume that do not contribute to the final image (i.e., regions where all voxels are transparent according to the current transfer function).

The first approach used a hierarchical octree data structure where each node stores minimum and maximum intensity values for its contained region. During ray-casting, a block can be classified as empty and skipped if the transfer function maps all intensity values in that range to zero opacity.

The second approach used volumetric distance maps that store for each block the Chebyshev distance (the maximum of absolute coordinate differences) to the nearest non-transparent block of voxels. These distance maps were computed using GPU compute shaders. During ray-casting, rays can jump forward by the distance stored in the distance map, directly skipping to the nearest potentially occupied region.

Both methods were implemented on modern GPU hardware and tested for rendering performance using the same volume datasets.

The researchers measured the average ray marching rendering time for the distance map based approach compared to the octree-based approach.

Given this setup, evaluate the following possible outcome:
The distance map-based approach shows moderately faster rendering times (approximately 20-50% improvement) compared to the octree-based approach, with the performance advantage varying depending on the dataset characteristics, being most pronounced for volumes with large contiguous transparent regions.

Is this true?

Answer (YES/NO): NO